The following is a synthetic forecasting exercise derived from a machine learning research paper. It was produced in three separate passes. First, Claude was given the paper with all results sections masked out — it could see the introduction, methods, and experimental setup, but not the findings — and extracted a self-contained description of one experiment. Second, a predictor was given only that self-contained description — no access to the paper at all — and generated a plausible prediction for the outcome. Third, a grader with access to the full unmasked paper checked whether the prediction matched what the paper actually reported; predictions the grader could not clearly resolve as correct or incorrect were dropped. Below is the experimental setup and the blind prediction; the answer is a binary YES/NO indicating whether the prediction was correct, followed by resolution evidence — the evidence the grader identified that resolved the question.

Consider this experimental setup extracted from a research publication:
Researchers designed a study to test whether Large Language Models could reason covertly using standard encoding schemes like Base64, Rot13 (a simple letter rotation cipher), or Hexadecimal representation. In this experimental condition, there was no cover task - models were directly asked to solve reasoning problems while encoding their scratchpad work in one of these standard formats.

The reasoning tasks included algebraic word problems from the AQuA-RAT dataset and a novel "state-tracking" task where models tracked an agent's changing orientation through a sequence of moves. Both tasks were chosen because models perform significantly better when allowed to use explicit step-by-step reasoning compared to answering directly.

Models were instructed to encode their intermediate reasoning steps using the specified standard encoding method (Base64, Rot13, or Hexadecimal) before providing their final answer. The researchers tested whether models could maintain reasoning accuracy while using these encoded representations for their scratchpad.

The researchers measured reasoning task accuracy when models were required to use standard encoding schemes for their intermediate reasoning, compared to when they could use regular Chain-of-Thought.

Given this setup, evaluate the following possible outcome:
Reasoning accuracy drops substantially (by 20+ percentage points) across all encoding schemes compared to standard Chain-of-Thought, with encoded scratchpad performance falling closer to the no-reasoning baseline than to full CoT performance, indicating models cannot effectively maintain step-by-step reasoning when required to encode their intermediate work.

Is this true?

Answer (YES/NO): NO